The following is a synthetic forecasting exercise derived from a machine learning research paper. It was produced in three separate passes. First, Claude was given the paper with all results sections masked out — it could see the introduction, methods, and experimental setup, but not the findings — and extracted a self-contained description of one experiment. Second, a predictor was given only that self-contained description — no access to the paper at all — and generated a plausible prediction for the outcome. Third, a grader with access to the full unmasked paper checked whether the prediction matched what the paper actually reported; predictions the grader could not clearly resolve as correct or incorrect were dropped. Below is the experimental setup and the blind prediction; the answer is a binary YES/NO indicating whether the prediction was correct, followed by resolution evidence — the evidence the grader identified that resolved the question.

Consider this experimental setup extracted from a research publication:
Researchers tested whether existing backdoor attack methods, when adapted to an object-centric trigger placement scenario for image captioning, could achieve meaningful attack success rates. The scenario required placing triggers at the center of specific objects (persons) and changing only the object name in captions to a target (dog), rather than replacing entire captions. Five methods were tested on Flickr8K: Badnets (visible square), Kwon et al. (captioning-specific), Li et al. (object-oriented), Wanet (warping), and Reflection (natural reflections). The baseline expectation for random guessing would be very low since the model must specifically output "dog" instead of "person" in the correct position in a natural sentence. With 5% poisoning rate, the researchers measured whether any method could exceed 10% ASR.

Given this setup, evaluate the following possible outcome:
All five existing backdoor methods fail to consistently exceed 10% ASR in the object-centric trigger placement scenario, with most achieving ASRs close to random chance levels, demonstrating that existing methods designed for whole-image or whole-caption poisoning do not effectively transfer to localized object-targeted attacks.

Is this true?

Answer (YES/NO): YES